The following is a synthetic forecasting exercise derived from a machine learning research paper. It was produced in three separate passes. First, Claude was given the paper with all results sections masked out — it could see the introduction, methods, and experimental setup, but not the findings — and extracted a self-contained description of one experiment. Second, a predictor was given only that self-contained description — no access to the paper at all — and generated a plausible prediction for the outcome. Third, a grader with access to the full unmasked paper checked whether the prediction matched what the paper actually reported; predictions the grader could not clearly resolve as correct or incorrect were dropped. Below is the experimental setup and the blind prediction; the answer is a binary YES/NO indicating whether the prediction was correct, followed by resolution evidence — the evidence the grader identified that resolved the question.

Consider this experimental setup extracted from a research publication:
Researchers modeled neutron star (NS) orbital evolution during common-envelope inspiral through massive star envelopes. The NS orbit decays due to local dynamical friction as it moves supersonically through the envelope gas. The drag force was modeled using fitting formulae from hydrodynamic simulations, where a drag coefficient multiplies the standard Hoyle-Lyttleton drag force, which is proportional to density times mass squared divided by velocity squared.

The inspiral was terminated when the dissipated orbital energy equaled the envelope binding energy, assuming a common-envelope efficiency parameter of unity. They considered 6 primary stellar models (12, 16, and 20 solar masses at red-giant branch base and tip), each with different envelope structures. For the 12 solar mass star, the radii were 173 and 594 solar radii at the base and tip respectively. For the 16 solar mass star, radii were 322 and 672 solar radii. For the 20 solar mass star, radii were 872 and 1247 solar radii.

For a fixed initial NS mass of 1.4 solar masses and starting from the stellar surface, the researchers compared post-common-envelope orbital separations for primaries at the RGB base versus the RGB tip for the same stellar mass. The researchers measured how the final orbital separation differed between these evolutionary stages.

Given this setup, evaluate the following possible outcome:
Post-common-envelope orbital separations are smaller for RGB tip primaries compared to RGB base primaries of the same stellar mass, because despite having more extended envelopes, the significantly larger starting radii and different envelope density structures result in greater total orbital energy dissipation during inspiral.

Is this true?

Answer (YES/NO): NO